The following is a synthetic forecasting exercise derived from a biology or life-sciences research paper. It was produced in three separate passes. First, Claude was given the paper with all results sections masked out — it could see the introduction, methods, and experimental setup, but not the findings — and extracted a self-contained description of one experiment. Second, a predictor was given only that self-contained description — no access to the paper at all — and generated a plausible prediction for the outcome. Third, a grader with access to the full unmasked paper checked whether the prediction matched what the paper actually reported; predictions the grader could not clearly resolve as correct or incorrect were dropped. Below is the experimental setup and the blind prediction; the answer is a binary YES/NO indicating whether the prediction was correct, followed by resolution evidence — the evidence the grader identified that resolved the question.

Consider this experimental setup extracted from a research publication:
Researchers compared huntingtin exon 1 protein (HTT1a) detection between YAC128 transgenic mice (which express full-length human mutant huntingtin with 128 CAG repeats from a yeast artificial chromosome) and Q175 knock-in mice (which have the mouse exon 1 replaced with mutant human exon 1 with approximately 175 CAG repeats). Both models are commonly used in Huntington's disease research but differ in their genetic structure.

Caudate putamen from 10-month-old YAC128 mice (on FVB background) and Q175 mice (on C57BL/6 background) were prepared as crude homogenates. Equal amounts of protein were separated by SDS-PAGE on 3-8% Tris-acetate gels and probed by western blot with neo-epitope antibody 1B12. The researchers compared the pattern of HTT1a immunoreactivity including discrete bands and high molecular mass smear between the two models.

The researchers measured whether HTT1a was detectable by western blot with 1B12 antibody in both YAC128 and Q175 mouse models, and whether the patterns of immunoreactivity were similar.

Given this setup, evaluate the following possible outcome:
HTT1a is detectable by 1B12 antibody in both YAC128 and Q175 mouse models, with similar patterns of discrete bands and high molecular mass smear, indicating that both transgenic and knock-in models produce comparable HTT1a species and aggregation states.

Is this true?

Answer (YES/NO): NO